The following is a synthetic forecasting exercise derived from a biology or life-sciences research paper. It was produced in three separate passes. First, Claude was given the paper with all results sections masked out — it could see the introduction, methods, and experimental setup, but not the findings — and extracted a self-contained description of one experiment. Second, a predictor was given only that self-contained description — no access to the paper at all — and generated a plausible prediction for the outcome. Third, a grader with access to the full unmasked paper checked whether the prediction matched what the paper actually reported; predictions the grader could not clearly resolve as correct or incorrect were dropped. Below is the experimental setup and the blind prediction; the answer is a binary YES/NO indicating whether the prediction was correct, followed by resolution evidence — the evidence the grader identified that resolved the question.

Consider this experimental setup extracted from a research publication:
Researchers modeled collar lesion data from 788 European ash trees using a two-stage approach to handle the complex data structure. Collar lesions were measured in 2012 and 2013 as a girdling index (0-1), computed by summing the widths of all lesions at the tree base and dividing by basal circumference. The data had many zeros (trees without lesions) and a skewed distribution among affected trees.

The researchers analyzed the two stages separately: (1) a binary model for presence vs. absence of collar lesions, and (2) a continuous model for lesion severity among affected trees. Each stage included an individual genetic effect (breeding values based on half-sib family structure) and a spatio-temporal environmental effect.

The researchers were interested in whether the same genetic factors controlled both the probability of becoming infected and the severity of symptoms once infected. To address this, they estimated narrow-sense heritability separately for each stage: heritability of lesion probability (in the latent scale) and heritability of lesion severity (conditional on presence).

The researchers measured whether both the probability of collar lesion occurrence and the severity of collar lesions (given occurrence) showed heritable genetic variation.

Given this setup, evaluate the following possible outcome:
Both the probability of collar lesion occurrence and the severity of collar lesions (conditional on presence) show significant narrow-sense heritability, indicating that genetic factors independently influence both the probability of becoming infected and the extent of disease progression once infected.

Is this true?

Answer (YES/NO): YES